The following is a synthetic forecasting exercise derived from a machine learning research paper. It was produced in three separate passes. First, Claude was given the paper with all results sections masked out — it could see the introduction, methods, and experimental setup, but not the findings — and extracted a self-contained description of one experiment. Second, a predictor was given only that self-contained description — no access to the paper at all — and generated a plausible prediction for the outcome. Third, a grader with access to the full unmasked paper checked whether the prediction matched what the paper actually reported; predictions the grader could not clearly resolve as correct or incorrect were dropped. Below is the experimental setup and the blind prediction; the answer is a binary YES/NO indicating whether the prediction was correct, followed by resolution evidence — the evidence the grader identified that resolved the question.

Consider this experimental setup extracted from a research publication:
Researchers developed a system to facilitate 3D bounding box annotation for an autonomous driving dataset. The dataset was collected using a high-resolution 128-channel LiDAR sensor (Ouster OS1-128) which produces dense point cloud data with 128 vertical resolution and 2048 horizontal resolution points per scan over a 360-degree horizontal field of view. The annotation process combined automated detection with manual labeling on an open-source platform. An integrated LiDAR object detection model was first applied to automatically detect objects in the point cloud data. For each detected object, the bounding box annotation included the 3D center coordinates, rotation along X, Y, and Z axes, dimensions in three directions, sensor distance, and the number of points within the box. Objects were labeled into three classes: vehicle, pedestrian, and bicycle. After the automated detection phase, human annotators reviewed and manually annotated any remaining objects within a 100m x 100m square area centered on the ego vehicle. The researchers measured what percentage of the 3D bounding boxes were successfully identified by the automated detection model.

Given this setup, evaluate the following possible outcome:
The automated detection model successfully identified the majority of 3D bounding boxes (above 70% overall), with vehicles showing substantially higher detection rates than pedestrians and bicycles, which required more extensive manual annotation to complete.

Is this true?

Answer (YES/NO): NO